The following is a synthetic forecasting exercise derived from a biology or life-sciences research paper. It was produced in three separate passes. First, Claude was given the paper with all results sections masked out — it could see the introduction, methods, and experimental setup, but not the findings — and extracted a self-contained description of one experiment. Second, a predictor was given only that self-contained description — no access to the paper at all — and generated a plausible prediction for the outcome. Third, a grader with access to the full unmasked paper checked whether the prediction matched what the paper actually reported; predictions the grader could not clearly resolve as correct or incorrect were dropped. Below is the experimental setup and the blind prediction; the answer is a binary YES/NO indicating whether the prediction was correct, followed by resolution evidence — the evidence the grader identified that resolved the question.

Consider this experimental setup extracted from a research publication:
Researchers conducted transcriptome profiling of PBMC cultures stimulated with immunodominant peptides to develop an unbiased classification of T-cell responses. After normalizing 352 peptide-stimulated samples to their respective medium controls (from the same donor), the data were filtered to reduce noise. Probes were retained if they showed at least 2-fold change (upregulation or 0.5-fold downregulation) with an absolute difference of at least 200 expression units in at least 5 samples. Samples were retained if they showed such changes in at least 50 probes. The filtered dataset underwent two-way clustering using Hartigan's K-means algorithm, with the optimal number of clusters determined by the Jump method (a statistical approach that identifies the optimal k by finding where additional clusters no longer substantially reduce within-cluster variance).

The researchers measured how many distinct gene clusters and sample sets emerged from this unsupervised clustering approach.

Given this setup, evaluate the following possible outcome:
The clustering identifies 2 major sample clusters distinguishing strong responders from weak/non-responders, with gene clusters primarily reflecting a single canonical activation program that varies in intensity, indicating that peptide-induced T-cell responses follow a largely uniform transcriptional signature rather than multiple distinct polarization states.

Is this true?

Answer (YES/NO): NO